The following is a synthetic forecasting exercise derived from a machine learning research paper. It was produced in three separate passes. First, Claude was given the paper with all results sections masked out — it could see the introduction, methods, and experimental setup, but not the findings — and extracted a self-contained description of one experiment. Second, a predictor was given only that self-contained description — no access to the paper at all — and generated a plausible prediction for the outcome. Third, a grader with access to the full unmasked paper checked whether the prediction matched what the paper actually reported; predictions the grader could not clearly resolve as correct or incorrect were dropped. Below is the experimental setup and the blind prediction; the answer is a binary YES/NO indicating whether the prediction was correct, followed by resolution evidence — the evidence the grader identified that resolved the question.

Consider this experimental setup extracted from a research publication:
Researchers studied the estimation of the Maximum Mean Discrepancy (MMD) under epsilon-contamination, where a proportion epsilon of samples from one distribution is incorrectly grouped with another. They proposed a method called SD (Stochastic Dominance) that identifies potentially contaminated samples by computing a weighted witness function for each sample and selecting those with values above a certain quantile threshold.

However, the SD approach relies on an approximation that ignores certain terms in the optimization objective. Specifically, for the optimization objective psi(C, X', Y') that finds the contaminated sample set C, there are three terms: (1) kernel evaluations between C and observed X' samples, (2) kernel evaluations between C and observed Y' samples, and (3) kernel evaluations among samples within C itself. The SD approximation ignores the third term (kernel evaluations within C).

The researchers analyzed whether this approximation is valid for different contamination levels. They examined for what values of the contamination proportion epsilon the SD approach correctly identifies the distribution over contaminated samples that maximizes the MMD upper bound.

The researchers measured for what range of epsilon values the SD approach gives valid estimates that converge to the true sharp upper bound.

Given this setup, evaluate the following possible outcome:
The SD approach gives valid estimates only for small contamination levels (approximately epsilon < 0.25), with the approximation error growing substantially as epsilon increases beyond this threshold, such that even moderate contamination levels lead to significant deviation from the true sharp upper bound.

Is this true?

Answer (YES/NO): NO